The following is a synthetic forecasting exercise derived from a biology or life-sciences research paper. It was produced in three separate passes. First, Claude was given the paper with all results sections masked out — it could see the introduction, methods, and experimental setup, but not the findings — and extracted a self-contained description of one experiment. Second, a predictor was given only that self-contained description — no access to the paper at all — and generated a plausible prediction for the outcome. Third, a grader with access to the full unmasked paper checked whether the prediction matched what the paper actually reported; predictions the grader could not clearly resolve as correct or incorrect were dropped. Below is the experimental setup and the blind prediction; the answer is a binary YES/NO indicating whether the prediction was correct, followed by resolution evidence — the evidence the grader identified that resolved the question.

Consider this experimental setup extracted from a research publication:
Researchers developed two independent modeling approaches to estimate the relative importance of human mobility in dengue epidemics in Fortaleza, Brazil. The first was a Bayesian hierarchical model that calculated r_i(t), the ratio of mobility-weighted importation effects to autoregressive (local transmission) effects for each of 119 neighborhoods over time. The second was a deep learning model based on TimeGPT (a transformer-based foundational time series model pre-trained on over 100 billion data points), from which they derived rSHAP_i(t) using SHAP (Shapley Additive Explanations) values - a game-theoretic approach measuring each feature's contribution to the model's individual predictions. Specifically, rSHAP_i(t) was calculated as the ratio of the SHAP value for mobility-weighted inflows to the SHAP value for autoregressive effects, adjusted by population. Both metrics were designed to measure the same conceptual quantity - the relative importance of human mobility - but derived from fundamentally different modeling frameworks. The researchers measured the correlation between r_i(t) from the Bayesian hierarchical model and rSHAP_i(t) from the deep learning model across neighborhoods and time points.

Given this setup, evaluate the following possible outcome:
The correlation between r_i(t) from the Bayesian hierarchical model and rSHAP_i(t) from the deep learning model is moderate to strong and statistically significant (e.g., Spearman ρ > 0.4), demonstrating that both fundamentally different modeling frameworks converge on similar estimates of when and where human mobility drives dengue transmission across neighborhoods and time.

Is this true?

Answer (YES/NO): NO